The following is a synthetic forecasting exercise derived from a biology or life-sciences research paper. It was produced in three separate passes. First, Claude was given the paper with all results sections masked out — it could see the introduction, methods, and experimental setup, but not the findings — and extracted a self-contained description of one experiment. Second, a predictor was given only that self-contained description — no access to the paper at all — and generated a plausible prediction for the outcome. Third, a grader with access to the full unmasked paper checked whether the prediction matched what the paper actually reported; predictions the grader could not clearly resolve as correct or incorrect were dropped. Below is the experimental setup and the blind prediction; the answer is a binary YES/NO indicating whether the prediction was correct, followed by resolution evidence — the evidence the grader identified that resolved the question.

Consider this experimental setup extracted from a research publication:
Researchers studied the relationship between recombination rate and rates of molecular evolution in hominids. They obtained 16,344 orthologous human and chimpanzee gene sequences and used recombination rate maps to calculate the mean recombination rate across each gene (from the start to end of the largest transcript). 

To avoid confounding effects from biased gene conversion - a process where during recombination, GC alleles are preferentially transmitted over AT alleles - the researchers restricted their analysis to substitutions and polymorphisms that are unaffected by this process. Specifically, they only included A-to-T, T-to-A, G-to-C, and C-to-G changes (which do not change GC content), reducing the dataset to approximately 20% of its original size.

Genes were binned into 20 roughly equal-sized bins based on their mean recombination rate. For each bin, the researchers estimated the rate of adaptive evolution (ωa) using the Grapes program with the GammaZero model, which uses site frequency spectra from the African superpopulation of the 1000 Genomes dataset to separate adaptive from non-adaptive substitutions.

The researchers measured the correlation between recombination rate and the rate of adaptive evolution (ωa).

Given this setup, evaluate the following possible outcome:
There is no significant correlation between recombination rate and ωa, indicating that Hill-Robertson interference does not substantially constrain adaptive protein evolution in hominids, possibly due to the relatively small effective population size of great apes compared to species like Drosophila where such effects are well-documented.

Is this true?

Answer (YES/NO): NO